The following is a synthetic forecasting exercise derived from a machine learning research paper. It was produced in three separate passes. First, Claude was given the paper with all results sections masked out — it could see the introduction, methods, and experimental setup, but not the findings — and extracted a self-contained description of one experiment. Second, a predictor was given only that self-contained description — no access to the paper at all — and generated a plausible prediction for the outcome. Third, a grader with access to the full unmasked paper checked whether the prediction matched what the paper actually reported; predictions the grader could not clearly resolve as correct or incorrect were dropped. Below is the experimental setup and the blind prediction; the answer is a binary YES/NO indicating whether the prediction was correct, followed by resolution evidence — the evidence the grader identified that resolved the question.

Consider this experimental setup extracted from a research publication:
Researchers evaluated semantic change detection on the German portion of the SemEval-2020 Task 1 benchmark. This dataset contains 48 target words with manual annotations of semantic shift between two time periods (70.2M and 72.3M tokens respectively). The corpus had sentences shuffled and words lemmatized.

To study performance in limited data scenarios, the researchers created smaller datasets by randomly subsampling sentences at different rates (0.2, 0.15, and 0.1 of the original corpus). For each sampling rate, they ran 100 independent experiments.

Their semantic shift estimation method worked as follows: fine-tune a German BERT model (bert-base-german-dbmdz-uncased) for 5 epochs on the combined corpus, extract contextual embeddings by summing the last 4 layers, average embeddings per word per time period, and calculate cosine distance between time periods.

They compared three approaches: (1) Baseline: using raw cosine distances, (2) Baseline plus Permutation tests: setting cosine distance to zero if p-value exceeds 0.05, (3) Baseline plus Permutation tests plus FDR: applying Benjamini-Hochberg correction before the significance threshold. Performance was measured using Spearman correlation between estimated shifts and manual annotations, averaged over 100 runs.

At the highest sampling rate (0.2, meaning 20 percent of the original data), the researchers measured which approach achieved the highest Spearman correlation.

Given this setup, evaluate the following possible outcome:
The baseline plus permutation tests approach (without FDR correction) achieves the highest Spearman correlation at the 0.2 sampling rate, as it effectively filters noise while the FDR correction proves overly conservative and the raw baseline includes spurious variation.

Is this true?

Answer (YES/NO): NO